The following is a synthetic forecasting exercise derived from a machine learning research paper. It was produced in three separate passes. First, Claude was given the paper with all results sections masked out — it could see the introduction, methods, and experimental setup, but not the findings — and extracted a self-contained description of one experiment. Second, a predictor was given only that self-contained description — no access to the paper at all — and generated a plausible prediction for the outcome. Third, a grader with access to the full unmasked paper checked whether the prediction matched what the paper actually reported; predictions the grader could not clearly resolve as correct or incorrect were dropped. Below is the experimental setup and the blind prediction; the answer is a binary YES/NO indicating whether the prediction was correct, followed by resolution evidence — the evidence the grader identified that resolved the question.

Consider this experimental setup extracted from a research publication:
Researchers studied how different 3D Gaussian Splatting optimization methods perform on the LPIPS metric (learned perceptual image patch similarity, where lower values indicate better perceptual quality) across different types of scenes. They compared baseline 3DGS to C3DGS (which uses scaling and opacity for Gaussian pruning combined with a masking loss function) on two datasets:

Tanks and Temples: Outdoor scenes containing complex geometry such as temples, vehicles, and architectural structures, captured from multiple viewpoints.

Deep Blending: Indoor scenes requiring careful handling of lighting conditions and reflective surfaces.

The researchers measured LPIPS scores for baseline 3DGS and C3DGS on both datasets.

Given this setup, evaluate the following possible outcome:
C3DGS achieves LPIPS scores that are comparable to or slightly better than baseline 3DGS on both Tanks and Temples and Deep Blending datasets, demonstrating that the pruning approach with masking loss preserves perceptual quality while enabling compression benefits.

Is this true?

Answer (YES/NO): NO